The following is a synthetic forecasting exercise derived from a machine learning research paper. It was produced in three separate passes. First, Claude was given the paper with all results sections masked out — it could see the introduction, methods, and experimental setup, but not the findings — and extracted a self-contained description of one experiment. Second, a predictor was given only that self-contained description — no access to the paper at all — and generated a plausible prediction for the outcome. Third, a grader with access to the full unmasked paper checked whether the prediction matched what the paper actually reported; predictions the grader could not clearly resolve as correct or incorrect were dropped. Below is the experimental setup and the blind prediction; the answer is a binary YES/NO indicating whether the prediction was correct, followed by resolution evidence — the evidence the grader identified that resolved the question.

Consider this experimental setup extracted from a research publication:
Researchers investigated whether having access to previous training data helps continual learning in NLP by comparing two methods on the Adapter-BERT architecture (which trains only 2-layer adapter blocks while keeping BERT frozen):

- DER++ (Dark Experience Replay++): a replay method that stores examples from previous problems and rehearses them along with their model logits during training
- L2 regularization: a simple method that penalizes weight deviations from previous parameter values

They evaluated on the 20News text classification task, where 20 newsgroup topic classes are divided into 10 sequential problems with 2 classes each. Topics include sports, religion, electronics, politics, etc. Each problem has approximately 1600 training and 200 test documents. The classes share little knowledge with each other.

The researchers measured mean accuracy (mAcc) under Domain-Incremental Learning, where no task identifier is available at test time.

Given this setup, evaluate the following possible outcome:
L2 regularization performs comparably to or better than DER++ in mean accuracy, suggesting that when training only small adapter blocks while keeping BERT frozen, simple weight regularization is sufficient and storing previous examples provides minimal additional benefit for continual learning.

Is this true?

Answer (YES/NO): YES